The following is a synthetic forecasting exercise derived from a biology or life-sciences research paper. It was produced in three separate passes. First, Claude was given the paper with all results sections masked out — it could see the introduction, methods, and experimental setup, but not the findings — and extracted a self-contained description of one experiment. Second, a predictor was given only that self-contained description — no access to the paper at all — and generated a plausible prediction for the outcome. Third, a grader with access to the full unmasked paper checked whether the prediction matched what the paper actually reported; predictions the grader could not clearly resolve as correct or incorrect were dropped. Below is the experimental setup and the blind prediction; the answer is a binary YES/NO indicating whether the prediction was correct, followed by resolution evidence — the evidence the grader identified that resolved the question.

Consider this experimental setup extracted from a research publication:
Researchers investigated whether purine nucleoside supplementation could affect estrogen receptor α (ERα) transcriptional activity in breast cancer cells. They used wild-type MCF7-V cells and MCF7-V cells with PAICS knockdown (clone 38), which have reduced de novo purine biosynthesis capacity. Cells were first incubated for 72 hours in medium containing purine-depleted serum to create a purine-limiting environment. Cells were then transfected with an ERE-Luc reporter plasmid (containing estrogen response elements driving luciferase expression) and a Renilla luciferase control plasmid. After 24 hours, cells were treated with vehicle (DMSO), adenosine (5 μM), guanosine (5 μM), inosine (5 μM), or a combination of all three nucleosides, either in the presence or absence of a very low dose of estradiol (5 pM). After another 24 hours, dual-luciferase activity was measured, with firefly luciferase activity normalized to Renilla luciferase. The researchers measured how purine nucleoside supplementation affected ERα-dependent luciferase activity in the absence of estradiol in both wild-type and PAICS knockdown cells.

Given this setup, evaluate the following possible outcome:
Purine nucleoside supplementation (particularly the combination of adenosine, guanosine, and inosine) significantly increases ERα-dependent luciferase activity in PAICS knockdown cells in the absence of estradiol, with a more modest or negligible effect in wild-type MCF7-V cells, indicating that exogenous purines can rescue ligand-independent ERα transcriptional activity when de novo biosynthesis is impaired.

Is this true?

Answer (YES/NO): NO